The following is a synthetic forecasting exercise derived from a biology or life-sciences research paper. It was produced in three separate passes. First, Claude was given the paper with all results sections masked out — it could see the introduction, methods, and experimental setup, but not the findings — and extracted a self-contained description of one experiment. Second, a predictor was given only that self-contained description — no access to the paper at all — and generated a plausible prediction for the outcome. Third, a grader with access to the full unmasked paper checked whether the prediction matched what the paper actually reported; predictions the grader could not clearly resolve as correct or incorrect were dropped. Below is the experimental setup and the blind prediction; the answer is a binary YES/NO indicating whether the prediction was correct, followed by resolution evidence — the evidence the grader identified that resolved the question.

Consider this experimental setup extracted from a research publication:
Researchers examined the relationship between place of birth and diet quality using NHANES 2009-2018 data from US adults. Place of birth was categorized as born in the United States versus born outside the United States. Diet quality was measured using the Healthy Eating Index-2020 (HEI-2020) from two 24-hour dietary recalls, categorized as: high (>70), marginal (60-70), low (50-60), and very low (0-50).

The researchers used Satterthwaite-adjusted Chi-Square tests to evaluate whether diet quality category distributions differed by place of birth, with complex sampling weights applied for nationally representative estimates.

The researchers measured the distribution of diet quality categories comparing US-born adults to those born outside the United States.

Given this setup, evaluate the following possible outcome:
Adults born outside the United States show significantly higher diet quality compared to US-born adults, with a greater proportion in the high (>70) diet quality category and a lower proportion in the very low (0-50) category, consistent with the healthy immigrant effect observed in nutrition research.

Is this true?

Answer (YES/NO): YES